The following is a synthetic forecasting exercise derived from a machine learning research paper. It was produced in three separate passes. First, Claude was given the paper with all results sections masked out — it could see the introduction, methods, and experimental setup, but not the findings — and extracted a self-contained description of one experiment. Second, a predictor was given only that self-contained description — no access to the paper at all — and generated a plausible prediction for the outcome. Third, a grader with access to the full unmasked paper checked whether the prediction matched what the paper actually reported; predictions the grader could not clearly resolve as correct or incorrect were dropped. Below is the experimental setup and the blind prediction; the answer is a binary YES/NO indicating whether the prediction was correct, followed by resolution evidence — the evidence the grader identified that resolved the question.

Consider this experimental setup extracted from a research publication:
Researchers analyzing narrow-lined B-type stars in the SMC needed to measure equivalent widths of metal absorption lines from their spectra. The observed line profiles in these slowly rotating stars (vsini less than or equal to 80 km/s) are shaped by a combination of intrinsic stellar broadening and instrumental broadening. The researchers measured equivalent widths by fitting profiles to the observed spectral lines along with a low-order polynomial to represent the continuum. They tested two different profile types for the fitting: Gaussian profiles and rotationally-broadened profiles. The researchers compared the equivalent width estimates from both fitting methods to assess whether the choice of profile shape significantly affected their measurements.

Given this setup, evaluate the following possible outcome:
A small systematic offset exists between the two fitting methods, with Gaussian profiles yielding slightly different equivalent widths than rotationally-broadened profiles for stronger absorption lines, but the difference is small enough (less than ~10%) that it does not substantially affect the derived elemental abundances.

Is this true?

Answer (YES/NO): NO